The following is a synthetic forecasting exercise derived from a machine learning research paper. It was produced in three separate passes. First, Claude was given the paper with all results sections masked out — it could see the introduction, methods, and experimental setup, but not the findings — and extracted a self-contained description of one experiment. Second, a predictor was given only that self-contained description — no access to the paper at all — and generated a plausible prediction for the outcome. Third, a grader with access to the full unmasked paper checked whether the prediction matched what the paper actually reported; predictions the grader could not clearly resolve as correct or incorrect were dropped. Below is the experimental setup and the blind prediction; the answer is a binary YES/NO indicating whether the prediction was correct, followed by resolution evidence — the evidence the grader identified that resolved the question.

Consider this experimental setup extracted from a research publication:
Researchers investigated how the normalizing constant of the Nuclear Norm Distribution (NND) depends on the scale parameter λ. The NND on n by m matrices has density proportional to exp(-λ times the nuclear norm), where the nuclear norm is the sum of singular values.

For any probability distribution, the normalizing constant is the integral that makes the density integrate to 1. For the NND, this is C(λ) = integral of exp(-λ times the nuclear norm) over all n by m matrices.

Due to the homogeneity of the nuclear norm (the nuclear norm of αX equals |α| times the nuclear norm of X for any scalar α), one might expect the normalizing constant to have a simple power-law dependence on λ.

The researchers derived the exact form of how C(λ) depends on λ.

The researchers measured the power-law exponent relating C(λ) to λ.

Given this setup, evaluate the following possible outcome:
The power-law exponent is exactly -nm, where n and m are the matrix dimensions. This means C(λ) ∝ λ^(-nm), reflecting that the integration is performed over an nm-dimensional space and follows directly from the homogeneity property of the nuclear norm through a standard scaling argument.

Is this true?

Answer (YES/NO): YES